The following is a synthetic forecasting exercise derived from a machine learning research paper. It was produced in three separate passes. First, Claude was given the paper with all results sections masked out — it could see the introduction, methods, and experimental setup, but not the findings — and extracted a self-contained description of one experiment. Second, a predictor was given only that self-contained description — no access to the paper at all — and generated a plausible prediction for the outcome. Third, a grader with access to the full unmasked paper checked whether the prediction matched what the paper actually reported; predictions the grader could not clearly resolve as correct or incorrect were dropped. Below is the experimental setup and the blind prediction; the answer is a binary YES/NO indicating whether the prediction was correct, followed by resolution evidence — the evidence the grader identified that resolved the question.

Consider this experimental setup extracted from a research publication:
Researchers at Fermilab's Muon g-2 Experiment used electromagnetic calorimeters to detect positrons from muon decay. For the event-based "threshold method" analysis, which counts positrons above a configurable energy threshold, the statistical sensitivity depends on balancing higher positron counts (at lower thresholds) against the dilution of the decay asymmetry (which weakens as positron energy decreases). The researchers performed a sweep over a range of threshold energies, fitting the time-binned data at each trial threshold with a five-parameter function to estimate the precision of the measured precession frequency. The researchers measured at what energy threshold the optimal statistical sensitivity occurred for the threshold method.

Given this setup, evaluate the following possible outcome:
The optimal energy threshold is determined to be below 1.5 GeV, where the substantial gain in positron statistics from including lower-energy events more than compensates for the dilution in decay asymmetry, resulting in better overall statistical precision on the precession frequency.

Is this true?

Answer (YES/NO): NO